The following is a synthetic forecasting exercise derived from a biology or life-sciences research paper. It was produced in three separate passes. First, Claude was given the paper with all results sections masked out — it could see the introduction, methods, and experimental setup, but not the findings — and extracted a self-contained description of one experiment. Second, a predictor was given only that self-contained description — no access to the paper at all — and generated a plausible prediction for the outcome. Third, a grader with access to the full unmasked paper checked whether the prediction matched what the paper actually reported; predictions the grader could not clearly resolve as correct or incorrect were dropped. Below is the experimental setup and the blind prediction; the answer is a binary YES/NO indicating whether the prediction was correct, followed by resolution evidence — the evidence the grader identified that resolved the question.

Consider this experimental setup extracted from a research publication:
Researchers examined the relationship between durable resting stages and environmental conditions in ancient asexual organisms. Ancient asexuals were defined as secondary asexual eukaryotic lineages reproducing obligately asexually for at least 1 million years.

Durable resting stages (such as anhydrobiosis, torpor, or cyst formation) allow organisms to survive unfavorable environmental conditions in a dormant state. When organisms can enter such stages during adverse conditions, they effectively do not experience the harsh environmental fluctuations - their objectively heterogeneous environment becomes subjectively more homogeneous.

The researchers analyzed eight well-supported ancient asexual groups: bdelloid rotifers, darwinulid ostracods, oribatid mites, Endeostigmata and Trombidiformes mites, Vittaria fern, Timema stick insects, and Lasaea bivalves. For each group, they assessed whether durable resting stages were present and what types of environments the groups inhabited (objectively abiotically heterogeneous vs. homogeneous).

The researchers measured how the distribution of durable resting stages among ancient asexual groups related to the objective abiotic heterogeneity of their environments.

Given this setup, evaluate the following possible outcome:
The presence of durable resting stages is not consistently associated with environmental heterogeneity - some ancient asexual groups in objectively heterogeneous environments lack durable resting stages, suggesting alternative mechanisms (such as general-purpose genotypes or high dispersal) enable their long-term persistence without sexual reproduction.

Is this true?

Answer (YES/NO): NO